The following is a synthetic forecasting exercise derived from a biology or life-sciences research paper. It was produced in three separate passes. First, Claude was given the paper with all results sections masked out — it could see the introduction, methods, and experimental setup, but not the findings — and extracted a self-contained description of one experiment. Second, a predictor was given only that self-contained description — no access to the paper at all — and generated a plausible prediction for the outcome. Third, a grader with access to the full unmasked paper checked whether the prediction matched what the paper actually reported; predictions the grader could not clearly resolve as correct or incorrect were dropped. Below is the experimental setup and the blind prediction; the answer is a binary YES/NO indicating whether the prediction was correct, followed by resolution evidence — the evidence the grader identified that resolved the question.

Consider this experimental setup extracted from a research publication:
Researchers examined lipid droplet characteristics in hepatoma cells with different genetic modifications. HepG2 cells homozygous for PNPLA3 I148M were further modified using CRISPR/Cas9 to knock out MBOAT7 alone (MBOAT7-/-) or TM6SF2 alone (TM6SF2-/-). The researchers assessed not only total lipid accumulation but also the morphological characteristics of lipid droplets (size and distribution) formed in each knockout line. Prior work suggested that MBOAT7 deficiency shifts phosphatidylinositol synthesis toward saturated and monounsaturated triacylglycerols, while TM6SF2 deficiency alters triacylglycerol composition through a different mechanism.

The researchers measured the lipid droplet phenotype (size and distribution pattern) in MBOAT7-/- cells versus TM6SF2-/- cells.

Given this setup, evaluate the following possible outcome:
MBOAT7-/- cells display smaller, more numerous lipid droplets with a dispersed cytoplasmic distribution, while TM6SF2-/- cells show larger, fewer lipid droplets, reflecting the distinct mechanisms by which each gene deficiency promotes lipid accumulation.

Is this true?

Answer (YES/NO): NO